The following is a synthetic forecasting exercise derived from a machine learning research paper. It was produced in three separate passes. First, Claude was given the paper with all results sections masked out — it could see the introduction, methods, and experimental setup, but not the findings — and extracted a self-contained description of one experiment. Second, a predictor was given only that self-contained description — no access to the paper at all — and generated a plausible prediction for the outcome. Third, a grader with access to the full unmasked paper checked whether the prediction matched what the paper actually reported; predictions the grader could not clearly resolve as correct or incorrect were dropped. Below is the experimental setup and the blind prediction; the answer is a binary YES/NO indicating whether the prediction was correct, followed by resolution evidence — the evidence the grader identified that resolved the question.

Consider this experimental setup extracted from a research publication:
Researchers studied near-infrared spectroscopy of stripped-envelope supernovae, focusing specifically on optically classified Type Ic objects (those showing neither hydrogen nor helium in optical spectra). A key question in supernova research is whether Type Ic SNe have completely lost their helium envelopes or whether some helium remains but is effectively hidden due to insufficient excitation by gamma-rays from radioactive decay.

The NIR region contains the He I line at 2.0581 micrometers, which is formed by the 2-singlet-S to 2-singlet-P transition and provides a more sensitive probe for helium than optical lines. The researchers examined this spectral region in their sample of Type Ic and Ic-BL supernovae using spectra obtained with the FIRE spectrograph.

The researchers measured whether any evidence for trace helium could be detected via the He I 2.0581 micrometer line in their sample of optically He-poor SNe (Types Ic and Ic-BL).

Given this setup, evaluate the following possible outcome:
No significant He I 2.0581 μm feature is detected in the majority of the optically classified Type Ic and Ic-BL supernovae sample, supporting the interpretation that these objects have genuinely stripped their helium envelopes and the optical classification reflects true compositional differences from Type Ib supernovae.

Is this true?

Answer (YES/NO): NO